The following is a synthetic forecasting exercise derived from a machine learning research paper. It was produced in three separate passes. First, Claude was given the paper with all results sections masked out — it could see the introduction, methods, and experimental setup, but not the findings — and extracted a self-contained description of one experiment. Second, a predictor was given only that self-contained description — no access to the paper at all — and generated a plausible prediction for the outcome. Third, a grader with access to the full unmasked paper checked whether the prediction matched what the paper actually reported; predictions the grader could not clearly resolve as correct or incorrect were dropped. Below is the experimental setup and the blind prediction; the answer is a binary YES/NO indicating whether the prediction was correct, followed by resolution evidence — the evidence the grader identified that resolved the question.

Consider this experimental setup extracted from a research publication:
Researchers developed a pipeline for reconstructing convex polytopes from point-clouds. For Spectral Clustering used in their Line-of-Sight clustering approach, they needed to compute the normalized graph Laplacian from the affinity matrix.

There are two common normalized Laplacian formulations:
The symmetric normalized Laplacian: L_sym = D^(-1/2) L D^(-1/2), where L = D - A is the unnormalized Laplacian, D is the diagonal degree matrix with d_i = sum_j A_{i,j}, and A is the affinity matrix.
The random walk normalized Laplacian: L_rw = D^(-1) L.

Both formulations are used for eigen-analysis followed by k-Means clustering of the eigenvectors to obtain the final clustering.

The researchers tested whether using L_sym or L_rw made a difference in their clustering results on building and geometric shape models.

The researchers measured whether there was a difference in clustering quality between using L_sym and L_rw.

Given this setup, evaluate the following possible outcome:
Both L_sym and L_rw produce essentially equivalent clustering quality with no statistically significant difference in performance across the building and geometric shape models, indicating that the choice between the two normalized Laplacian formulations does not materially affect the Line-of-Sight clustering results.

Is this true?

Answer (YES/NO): YES